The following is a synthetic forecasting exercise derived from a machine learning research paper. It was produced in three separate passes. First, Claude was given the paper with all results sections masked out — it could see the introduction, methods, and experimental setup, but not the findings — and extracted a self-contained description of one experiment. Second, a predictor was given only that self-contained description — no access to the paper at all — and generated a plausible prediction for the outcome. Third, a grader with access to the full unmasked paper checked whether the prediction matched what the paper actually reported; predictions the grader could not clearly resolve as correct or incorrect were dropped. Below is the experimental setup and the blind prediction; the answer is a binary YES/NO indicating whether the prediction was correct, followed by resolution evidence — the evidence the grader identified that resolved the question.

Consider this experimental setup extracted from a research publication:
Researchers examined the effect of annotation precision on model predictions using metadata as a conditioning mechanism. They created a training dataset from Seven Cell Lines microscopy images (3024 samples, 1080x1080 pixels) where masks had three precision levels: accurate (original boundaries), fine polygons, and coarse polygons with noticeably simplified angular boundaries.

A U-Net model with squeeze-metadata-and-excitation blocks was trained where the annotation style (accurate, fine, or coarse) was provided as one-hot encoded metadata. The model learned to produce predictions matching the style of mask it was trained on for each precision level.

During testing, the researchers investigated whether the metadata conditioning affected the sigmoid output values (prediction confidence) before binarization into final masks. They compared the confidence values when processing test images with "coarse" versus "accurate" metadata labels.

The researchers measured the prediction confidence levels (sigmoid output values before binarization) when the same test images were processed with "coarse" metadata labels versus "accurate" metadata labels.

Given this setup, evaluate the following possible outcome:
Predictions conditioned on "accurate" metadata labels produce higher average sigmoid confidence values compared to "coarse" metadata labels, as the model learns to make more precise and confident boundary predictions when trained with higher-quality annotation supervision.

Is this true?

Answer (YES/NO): YES